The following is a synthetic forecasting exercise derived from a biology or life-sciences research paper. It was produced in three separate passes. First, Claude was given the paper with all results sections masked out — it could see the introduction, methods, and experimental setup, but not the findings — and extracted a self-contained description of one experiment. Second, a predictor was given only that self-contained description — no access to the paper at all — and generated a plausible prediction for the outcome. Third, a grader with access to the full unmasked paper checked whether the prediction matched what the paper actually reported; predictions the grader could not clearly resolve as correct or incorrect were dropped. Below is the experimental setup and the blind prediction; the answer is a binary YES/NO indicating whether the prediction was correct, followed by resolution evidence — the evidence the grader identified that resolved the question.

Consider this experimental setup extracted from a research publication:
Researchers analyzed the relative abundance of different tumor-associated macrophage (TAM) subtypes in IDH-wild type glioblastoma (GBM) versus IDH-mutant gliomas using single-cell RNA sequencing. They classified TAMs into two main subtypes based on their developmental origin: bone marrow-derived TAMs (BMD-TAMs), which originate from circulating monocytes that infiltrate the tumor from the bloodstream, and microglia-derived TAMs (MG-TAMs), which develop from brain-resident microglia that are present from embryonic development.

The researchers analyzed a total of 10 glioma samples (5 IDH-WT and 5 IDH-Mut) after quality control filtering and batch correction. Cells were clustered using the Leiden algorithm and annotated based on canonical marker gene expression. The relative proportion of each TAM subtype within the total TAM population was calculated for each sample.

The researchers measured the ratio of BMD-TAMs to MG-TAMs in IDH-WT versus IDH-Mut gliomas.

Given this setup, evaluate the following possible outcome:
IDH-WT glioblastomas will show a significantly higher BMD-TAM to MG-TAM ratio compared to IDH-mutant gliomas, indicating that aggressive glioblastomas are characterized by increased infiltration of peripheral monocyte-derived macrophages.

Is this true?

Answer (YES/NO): YES